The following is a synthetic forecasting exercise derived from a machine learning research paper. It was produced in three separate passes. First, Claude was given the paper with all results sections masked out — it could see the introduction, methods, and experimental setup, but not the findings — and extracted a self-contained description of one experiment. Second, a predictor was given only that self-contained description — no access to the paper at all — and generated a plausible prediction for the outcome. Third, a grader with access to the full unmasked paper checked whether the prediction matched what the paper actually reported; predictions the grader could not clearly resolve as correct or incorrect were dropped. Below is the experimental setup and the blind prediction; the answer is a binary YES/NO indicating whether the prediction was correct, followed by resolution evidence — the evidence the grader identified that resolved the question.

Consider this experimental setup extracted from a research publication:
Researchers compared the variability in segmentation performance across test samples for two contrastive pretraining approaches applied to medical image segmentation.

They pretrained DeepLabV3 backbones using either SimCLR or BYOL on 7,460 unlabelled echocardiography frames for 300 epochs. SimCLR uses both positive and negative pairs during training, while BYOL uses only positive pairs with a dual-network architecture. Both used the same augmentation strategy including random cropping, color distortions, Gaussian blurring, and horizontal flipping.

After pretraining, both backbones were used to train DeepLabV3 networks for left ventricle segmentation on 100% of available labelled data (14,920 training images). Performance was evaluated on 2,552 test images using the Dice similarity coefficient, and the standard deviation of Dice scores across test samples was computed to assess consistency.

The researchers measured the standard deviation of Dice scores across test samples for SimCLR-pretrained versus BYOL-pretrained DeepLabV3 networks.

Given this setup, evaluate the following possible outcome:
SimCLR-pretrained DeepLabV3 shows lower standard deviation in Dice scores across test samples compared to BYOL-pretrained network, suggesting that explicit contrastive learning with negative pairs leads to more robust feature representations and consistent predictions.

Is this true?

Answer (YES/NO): YES